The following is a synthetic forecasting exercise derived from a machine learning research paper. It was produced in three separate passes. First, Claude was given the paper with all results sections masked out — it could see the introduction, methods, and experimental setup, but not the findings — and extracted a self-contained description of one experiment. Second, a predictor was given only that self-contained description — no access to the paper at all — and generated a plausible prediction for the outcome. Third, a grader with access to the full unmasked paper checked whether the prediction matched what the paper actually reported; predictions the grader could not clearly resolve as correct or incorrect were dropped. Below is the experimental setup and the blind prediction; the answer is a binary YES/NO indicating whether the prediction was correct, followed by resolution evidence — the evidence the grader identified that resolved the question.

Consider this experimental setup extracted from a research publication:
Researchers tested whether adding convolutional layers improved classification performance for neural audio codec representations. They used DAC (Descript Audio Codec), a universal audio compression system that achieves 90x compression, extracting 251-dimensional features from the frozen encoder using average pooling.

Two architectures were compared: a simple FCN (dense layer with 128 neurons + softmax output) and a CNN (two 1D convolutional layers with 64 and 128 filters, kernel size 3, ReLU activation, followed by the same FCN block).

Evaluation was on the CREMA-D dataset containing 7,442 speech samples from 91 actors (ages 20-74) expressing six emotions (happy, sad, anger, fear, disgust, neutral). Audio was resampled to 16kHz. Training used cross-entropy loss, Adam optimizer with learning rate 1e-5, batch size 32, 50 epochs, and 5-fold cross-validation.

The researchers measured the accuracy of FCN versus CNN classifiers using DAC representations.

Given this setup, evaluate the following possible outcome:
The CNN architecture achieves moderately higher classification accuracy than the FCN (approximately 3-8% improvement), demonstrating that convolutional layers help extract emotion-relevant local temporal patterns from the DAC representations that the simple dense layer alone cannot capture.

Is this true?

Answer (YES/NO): NO